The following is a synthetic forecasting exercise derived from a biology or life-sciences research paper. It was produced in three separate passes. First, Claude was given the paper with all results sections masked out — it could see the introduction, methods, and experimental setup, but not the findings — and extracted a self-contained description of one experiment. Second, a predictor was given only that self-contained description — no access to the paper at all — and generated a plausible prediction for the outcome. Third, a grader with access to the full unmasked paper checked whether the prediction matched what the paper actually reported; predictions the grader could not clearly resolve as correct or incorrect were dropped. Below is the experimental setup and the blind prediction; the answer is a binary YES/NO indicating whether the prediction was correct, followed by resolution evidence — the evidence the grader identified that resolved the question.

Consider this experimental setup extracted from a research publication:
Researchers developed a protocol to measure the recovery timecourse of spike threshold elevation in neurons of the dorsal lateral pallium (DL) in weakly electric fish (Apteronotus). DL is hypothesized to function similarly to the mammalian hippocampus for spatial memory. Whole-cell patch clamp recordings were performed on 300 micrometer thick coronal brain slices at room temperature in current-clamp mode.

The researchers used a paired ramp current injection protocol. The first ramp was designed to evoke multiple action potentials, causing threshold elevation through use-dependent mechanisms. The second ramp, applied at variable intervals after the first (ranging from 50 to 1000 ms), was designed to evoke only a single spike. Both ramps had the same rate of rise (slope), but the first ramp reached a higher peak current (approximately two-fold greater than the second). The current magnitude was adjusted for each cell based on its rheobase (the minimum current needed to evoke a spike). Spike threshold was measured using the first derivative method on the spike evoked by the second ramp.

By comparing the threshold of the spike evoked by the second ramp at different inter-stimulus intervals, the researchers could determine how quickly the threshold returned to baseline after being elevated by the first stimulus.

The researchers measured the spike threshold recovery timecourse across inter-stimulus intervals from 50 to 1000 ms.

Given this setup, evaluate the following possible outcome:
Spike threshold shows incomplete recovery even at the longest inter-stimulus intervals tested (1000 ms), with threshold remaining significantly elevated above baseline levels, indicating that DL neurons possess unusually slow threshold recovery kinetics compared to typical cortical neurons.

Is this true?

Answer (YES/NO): YES